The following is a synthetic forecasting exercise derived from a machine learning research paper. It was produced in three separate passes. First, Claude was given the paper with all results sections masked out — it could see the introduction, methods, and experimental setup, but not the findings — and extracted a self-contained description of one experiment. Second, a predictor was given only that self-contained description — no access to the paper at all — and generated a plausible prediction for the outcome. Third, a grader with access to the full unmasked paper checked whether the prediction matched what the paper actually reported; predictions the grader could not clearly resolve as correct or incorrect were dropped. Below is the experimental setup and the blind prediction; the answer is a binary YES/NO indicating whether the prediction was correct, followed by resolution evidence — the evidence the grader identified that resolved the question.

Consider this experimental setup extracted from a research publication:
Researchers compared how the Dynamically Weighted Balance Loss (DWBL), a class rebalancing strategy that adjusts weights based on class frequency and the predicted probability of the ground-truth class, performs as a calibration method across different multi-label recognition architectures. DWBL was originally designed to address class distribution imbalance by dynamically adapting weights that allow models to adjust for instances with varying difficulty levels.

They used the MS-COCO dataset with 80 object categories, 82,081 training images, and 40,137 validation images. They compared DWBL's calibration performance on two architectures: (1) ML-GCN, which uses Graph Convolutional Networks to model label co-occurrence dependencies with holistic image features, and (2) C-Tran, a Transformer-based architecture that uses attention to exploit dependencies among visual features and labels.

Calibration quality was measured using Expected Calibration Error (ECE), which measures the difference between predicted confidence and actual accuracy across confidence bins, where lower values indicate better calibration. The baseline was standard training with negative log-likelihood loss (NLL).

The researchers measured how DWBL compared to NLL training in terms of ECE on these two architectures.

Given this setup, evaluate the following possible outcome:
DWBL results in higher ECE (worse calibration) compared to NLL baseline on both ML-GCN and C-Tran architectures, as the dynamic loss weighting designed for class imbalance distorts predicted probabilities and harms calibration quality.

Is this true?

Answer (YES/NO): NO